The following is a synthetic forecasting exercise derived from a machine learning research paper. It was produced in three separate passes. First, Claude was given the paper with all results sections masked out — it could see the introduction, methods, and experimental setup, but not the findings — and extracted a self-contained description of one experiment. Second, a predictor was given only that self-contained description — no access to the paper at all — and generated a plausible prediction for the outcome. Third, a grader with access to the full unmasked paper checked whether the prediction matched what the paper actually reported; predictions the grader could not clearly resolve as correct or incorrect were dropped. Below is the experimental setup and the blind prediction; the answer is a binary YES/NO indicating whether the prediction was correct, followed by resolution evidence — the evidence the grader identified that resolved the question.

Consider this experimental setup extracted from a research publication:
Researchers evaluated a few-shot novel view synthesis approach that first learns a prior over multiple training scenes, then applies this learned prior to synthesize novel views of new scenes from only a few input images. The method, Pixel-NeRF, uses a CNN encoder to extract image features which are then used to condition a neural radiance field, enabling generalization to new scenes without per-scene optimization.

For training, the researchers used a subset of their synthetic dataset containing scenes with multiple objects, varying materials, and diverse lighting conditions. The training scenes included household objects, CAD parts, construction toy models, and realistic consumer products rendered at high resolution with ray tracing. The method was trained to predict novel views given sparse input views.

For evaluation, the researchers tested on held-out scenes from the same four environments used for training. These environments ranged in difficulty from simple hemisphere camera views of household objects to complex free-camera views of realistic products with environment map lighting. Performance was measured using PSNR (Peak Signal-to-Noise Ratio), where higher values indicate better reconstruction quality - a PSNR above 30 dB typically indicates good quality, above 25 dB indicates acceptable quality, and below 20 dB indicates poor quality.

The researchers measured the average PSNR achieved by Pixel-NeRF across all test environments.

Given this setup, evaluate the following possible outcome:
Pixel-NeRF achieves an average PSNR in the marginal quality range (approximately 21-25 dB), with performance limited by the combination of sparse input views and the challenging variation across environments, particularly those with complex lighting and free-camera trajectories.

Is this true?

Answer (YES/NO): NO